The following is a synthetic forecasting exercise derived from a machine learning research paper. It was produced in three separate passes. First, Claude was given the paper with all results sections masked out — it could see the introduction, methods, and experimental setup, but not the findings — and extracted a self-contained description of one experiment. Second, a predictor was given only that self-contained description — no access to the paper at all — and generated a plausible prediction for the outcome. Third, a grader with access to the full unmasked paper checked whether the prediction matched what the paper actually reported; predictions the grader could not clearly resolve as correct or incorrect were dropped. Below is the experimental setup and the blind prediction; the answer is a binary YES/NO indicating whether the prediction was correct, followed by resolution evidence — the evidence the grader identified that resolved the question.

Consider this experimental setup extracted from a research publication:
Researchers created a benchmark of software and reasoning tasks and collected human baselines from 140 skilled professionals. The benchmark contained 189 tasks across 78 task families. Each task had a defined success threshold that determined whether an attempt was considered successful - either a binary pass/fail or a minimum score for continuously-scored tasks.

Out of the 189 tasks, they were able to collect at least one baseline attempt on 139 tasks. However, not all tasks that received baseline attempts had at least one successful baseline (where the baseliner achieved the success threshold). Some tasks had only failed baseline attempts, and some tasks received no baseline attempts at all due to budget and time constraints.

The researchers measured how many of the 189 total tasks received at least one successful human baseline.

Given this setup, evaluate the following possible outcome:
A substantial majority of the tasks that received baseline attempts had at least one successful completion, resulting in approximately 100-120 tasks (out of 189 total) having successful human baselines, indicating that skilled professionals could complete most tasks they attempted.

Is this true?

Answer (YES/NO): YES